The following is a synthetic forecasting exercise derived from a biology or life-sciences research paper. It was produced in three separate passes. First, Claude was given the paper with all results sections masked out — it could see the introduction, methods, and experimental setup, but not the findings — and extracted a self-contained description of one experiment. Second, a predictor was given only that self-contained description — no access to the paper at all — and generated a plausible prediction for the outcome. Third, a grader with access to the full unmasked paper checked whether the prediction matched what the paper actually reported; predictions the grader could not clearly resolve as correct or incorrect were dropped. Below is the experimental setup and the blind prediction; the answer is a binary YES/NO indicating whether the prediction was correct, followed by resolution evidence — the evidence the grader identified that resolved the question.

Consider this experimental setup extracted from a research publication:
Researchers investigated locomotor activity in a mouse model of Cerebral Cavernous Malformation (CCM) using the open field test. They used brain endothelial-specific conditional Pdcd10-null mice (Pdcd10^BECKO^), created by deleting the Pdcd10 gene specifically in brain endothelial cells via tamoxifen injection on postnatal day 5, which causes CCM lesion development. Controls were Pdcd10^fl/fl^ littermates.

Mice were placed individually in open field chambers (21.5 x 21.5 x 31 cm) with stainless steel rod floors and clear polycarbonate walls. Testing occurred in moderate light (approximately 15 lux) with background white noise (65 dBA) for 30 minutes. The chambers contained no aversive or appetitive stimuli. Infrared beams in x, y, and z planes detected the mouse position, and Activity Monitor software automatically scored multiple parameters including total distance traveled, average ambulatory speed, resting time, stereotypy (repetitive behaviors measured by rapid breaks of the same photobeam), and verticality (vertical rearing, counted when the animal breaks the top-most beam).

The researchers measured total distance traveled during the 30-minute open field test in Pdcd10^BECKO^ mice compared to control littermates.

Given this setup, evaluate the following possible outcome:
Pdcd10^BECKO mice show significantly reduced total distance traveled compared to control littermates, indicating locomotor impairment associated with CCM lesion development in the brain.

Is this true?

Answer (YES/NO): NO